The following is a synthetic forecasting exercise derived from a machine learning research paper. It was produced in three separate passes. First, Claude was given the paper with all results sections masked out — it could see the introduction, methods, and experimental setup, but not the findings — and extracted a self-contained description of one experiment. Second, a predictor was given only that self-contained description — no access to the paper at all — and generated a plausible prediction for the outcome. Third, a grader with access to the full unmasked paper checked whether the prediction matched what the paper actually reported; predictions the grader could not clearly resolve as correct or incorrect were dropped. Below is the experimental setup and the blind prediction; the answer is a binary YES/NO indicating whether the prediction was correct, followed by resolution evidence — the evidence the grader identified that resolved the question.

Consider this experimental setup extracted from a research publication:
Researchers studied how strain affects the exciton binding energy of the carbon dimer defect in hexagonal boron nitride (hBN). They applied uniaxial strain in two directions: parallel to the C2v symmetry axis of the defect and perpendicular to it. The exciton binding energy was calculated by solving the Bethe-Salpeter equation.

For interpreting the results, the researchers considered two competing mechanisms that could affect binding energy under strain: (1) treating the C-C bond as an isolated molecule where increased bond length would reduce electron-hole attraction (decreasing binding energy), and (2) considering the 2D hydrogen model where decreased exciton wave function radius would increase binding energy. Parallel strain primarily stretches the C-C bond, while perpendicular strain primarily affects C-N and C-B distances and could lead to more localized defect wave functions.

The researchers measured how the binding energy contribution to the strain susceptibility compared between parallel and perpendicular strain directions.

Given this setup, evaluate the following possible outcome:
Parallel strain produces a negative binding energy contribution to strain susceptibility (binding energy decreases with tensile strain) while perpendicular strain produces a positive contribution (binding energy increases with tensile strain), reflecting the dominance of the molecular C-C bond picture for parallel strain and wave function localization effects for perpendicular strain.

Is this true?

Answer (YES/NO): YES